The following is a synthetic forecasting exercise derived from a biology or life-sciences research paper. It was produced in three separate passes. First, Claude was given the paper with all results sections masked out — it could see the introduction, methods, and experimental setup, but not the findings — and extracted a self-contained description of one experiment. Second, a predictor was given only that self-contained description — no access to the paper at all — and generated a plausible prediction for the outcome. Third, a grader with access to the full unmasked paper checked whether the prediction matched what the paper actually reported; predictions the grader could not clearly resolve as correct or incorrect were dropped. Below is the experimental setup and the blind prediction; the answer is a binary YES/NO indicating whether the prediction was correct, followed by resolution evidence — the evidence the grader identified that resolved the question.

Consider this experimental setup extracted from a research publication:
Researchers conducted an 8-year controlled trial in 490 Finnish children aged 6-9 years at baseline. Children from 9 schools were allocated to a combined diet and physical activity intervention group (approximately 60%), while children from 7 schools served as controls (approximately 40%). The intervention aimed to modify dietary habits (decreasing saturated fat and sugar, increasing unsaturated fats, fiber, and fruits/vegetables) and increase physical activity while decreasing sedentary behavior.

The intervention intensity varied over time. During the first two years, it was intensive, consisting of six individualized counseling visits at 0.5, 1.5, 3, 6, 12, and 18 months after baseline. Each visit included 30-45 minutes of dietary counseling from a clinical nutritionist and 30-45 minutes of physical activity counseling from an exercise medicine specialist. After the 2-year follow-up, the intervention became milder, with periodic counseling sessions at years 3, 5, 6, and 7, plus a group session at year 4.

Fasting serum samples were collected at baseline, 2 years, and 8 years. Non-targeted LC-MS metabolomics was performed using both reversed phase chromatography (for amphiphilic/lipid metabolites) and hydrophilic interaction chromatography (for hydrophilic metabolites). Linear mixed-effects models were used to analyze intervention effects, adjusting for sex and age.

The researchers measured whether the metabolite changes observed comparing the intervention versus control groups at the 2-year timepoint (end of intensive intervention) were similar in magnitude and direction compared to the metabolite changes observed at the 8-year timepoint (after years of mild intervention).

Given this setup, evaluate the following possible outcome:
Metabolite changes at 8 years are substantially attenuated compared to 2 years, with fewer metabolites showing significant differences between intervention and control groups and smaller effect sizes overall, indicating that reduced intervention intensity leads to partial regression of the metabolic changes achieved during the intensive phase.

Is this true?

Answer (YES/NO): YES